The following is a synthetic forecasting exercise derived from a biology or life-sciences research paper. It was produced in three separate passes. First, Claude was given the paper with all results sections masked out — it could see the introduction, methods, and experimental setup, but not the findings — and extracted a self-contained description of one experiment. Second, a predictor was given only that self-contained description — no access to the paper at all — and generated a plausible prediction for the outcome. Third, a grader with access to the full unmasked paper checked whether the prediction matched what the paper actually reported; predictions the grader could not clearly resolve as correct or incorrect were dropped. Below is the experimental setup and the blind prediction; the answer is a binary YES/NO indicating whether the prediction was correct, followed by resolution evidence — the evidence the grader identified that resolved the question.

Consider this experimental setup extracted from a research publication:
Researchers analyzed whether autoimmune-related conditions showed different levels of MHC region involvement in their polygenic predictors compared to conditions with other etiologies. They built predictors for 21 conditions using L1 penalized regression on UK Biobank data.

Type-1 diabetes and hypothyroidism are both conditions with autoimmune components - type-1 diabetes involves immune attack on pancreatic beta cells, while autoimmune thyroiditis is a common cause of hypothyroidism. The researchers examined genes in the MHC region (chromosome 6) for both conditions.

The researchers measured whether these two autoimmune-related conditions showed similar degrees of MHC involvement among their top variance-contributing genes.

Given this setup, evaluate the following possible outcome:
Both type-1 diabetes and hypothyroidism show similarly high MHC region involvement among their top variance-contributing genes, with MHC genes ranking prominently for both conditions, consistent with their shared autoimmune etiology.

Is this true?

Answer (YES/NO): NO